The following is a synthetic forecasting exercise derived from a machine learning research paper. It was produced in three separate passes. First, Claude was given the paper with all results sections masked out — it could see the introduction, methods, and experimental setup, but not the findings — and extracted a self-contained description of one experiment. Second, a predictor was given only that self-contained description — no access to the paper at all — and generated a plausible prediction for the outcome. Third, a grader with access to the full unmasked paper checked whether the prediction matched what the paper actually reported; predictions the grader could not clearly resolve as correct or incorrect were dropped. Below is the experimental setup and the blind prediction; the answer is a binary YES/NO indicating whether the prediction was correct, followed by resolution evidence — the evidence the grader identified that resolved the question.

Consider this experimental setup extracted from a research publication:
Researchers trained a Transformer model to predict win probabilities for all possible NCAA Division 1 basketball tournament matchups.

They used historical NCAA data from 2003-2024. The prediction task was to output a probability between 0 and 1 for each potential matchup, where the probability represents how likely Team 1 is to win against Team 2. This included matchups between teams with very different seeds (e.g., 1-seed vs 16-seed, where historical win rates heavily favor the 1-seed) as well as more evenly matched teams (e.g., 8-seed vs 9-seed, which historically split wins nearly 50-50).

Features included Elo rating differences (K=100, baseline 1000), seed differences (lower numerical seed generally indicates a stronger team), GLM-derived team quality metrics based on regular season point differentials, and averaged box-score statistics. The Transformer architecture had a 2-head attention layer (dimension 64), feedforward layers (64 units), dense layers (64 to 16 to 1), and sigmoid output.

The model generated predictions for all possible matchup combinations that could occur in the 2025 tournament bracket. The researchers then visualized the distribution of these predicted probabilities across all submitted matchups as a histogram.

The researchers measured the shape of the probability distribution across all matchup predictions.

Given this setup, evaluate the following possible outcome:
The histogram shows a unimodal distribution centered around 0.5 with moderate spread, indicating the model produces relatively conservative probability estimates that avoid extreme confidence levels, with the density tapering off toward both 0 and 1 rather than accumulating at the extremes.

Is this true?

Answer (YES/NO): NO